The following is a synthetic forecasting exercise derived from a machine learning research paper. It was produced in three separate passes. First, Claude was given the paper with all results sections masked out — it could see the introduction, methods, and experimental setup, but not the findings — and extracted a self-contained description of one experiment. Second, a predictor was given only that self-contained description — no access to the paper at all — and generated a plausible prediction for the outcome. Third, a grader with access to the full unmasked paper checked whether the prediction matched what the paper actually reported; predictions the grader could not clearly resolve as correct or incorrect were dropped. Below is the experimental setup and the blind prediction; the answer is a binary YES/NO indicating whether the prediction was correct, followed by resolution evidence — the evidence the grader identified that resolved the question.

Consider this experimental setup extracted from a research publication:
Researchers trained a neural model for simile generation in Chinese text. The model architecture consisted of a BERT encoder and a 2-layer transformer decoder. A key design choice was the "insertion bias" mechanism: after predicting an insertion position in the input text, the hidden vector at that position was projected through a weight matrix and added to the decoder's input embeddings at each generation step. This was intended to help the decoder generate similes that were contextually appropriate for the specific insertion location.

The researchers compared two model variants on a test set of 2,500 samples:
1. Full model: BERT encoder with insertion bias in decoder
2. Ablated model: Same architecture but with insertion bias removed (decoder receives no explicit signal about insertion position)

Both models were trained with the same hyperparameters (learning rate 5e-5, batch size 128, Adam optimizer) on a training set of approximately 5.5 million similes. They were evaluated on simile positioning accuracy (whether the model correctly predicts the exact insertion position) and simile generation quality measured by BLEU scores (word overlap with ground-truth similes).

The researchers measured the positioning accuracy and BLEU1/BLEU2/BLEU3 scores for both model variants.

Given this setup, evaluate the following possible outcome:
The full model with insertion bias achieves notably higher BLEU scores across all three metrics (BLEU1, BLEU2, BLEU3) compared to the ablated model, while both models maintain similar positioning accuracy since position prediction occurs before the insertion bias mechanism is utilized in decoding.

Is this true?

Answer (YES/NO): NO